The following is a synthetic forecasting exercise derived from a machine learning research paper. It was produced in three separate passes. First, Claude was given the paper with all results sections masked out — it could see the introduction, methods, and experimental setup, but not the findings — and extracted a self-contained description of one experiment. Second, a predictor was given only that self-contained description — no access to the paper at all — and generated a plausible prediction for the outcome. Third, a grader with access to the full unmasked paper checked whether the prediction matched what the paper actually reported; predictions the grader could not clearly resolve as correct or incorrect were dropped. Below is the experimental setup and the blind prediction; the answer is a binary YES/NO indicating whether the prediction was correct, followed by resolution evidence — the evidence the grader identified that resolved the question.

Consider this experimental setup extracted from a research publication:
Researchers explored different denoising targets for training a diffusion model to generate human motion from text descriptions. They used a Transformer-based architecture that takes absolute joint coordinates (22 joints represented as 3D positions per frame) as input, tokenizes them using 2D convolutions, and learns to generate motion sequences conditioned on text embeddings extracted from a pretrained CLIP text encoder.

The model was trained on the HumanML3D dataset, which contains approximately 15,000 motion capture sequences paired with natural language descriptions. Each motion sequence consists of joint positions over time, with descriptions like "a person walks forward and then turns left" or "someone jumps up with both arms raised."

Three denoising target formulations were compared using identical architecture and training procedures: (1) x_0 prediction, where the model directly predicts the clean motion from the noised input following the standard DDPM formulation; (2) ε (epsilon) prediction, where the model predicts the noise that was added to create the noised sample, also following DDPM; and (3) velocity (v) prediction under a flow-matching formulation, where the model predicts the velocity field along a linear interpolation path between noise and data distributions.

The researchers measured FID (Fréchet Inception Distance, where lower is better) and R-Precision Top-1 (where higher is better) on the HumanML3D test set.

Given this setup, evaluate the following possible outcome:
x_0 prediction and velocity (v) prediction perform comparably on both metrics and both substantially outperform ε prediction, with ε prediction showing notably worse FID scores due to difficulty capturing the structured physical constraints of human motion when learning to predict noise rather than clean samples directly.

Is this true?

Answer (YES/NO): NO